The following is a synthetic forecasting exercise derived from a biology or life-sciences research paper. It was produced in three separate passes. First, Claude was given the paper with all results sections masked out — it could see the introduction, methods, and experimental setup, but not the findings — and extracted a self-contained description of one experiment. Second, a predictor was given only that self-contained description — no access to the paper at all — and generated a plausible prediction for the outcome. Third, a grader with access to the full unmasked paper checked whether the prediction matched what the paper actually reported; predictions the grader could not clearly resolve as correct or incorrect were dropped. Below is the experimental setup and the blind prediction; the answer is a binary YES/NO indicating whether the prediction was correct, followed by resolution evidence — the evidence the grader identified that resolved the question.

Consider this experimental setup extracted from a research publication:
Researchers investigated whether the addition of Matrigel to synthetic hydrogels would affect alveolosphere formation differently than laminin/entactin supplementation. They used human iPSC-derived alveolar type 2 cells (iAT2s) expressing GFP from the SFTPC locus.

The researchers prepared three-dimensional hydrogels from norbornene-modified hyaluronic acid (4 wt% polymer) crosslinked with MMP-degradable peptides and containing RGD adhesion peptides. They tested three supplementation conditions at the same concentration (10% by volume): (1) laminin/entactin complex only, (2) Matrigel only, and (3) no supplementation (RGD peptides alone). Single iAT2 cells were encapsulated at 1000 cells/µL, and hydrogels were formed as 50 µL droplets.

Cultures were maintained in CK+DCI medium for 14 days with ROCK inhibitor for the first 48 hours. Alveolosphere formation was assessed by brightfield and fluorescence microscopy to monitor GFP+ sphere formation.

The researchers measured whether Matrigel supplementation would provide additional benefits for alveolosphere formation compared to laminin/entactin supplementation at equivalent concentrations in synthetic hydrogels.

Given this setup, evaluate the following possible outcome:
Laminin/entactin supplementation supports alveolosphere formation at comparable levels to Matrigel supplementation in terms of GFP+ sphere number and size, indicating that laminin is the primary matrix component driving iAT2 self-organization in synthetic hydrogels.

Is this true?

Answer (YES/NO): YES